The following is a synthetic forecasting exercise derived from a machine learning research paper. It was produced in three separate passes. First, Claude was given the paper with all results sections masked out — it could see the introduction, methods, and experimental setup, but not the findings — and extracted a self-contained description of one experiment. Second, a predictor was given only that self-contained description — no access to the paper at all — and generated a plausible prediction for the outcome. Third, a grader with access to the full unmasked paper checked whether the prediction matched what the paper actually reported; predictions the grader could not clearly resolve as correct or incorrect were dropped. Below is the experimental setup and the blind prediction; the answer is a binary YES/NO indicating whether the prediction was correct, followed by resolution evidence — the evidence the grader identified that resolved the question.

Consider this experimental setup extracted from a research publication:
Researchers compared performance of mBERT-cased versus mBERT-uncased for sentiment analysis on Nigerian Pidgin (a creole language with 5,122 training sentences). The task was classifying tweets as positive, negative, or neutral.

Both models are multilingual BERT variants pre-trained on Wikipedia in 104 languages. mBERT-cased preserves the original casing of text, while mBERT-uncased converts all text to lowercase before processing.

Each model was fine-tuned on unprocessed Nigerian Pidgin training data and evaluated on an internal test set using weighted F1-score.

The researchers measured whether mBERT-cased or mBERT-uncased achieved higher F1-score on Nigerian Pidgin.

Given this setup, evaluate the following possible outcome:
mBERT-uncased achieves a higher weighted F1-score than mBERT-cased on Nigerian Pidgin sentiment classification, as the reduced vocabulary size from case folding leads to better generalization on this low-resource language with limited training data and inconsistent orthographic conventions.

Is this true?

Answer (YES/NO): YES